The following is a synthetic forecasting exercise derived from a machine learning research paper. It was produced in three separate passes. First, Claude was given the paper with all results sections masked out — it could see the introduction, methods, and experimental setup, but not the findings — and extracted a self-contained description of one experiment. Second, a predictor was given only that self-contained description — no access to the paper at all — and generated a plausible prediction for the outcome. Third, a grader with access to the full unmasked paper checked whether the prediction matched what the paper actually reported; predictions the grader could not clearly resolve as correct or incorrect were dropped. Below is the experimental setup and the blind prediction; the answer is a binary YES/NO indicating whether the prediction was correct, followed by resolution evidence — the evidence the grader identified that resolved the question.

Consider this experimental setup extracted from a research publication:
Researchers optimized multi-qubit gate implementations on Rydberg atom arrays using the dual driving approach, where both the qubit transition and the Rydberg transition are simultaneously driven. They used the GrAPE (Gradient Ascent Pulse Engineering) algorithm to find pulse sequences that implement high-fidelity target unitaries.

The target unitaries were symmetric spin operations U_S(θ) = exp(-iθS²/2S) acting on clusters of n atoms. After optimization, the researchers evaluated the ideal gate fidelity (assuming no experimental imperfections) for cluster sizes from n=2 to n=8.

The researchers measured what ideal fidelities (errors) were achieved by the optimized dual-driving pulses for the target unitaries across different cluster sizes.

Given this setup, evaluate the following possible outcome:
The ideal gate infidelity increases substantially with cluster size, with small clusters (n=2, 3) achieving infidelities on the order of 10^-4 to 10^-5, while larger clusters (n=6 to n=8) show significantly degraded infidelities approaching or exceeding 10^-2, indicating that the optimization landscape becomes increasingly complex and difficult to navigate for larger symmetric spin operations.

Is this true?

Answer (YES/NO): NO